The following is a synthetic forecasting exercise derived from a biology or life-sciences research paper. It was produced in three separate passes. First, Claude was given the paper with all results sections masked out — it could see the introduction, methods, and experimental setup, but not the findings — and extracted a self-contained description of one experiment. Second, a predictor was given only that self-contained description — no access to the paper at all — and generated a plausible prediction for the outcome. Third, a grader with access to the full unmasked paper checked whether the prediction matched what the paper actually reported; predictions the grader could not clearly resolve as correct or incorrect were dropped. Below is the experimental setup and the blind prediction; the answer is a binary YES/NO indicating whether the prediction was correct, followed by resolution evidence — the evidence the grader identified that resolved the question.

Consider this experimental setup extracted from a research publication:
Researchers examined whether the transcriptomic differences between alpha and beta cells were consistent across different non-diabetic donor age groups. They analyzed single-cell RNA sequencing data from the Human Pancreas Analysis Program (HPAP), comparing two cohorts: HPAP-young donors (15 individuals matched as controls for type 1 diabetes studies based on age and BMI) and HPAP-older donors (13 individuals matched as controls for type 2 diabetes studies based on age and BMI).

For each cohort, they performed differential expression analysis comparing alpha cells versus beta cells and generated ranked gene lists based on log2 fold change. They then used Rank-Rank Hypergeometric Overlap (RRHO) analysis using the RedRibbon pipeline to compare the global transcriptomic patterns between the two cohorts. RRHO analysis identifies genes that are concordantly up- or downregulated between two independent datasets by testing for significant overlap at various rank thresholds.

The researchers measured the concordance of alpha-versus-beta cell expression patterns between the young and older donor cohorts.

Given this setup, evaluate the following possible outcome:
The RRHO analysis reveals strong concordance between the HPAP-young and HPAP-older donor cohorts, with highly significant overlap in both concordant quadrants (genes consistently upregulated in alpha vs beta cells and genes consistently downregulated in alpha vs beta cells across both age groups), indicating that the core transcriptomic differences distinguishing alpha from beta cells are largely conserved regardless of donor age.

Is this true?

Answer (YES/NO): YES